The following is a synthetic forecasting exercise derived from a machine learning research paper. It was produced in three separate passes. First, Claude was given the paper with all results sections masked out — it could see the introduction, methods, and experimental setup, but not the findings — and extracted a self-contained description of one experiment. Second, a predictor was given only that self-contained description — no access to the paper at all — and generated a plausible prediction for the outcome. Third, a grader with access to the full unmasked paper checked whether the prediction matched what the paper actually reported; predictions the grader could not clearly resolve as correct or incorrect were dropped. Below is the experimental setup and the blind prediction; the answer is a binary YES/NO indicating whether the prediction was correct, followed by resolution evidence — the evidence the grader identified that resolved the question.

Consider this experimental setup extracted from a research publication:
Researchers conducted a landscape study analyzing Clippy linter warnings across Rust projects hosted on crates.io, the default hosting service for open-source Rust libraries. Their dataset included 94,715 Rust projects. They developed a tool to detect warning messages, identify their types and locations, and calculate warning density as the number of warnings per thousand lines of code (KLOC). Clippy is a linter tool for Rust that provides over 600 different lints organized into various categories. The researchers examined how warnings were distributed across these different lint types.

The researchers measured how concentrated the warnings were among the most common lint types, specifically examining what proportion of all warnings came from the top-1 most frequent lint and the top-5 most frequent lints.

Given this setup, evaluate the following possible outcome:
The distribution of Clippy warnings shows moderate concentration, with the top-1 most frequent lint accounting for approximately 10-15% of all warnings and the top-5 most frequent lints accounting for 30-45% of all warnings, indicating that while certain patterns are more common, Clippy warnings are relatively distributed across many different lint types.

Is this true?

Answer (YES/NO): NO